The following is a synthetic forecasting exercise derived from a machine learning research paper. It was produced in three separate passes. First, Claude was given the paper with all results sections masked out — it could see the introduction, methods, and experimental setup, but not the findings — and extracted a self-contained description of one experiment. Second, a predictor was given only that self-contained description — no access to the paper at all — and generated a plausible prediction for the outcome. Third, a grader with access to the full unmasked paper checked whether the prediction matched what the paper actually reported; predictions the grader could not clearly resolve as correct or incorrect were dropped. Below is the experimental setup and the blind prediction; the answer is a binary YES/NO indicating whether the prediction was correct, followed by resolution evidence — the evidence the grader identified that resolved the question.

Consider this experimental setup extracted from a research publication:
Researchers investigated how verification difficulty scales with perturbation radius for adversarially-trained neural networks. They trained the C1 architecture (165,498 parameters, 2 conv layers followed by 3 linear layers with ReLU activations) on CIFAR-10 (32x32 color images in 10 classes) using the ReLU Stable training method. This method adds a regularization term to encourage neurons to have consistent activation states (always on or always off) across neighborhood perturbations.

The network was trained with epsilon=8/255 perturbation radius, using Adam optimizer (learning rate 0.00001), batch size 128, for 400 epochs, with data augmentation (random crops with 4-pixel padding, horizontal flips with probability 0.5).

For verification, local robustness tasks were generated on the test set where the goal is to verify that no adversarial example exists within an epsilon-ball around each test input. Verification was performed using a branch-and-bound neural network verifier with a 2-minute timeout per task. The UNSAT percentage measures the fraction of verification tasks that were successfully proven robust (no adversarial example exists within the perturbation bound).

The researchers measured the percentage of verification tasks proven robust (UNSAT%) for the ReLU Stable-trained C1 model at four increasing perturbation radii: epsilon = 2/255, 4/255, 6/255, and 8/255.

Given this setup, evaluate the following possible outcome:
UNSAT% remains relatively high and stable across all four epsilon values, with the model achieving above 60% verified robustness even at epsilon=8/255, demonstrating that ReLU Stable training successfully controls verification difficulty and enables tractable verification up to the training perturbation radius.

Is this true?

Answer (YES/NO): NO